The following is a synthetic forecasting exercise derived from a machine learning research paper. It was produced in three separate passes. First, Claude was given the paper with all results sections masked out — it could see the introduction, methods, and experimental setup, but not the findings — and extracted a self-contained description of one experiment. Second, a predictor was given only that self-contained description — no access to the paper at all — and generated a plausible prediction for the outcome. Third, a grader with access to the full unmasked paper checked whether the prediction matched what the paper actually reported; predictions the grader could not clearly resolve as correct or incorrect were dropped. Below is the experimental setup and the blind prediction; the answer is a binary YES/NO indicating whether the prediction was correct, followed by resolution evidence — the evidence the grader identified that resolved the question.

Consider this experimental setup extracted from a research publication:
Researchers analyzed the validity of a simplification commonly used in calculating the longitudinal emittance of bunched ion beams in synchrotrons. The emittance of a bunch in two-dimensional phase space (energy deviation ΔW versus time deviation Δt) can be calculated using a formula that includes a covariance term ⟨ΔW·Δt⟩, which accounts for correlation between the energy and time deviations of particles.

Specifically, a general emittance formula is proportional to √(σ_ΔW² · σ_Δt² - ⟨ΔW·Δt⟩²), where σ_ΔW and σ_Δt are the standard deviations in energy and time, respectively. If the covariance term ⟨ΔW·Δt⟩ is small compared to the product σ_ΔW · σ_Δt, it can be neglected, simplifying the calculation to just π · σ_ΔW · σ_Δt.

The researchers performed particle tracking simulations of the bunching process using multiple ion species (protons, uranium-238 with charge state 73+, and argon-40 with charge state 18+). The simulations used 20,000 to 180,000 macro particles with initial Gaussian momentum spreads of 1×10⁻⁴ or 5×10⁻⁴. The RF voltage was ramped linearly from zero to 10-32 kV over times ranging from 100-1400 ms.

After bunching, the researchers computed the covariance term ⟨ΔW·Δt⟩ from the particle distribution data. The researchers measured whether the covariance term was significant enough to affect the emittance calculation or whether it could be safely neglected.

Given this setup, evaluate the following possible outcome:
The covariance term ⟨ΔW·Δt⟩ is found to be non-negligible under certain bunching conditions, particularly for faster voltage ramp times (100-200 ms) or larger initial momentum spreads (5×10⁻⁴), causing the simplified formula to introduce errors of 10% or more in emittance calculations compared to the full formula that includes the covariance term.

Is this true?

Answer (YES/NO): NO